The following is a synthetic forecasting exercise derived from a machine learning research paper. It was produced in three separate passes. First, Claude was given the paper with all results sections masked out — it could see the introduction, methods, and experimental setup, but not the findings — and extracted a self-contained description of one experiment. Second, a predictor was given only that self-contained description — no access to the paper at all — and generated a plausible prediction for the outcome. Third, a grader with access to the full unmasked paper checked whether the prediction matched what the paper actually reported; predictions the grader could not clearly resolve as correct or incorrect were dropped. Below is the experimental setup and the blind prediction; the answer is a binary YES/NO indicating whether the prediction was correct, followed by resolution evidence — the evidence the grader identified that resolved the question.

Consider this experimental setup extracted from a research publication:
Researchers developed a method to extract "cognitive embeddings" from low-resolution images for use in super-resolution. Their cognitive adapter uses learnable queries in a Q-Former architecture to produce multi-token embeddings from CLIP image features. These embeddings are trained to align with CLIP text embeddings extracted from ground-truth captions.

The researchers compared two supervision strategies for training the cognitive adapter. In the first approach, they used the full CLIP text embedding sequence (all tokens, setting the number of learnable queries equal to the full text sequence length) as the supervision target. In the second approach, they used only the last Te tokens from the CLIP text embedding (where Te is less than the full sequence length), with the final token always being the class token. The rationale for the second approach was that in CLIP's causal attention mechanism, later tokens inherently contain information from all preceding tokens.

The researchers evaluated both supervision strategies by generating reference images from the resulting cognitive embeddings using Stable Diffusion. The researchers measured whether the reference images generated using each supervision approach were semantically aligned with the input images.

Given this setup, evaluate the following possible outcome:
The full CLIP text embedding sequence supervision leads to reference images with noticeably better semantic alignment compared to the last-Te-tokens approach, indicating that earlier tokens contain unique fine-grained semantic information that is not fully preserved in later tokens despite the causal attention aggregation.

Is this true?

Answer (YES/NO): NO